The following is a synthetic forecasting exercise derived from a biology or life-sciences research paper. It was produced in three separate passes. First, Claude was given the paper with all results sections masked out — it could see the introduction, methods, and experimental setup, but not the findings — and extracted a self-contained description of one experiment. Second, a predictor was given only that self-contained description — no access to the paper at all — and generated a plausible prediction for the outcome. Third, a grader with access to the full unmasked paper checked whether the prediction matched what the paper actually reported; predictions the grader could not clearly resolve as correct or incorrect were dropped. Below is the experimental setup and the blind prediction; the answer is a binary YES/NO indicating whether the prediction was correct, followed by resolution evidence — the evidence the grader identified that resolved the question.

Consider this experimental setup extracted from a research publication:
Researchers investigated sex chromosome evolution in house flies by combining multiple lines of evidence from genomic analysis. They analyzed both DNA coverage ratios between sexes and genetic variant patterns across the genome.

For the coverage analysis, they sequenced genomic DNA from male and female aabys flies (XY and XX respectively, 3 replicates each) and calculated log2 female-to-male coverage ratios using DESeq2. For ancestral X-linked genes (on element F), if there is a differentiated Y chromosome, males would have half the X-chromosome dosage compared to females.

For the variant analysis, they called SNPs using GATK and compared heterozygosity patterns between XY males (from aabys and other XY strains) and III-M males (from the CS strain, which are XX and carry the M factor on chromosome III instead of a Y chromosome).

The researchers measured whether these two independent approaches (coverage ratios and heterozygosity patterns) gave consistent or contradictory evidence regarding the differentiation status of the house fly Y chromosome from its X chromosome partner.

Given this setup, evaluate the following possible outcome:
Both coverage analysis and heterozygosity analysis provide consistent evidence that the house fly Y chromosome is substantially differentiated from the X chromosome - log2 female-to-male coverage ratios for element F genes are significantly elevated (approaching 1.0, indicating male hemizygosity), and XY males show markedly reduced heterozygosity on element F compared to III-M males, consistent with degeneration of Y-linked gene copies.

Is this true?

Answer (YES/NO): NO